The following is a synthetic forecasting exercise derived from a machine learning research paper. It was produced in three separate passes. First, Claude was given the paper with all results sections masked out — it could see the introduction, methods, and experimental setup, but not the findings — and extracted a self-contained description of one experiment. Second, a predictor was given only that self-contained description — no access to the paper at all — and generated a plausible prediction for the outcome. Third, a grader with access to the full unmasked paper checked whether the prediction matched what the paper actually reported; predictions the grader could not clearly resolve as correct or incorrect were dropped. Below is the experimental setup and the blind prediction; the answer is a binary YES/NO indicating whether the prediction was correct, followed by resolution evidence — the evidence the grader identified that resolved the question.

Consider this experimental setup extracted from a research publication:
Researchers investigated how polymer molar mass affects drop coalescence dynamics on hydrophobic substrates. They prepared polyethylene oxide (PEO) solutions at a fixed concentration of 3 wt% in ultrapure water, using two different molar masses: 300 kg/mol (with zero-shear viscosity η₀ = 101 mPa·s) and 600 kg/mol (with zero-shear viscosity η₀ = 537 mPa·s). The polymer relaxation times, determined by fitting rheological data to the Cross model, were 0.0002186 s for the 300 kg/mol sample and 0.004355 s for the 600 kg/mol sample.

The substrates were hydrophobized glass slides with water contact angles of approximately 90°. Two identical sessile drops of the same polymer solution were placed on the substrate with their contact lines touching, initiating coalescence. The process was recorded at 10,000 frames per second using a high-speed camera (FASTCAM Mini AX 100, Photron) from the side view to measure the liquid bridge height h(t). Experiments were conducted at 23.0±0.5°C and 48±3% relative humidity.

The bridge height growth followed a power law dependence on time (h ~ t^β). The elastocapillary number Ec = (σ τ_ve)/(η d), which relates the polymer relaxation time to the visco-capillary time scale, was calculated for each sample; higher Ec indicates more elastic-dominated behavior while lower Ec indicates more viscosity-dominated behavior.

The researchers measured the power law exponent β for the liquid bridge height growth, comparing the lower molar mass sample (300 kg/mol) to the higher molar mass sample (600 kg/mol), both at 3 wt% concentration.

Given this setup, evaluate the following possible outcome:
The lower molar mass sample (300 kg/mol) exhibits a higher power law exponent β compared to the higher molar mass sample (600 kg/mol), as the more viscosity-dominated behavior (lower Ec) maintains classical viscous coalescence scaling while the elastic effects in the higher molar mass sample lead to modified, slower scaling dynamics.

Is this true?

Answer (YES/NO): YES